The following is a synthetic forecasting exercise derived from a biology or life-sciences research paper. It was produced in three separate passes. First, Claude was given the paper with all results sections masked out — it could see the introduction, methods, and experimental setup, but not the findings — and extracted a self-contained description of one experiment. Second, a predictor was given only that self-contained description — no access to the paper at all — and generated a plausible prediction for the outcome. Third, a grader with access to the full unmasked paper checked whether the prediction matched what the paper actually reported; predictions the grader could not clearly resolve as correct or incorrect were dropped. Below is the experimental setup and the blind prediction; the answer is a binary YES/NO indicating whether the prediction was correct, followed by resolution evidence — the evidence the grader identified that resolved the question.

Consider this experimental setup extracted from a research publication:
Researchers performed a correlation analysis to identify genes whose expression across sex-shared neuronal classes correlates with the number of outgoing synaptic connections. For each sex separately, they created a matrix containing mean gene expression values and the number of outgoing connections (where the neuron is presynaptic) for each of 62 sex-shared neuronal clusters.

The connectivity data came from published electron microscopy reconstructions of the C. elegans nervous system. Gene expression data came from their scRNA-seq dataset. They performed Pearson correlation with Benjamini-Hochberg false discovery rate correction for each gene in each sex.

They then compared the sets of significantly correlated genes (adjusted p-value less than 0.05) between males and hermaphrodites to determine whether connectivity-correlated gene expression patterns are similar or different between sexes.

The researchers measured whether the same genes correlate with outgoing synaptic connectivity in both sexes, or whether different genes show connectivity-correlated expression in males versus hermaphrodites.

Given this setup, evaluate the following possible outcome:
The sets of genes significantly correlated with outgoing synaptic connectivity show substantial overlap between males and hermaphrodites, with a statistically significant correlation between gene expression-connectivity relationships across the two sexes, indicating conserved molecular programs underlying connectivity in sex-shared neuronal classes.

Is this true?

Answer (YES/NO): YES